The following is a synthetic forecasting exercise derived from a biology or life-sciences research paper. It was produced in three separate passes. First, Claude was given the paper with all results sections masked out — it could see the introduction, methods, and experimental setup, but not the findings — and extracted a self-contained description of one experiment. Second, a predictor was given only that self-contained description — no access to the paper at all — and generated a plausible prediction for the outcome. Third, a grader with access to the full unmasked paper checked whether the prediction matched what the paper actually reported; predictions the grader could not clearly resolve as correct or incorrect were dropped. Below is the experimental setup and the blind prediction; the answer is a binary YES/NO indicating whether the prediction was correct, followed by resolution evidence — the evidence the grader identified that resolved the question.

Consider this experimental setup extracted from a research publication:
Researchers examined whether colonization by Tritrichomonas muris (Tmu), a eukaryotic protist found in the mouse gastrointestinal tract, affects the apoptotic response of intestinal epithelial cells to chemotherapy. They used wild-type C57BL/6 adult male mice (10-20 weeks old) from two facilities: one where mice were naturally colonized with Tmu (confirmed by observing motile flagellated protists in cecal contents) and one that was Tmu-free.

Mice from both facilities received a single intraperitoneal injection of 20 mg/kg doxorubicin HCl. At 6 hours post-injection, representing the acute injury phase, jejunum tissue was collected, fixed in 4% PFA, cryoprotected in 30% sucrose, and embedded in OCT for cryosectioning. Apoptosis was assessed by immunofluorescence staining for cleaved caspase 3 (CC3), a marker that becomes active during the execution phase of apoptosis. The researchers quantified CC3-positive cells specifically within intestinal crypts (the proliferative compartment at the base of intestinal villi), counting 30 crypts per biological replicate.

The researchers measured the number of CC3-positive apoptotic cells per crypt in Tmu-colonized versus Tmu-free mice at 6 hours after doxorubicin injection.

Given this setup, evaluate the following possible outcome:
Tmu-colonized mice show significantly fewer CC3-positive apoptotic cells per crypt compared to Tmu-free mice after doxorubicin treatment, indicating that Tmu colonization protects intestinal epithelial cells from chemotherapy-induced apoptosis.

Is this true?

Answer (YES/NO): NO